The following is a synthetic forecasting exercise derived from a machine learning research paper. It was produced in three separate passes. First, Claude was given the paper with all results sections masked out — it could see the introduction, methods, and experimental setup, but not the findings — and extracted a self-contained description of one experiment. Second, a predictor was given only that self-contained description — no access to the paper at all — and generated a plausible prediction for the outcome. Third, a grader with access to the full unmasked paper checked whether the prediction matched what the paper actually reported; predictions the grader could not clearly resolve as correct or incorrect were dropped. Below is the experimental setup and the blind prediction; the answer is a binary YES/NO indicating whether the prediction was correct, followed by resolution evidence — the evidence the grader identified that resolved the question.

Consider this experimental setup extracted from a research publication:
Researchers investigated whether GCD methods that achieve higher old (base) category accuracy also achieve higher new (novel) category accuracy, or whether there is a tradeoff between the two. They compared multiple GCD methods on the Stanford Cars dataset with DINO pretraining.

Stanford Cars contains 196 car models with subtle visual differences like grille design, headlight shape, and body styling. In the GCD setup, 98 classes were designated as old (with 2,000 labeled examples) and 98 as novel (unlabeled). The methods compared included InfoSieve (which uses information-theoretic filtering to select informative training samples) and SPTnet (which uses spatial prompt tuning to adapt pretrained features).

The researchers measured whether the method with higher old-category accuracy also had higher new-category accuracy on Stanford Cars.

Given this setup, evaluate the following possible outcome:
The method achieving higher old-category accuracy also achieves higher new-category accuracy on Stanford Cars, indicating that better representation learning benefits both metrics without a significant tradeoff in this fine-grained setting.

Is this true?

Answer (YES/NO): NO